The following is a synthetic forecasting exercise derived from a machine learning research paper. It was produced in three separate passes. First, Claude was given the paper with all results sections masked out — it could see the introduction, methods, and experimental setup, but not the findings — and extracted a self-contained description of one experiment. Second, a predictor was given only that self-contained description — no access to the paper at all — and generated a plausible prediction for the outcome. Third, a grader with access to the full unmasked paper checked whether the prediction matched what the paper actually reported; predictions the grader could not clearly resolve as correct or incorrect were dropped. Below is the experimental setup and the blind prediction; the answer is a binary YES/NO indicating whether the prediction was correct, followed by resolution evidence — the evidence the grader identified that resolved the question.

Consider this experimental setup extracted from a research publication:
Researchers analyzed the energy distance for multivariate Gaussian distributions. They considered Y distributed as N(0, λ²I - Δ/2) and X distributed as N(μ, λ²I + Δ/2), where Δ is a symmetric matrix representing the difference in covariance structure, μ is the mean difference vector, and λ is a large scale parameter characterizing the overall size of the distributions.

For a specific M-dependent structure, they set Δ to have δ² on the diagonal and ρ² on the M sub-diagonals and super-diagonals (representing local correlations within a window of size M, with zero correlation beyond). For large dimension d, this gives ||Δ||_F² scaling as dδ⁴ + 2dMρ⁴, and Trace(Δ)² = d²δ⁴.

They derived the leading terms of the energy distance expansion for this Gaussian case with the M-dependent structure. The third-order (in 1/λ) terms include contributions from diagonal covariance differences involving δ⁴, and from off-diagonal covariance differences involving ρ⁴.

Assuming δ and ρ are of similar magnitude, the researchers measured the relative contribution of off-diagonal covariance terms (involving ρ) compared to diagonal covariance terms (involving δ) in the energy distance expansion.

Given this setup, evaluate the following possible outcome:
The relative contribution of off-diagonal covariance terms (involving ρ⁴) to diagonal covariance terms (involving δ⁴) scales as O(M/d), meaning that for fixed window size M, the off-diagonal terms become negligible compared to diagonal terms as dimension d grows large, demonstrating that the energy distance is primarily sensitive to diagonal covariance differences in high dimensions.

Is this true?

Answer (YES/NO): YES